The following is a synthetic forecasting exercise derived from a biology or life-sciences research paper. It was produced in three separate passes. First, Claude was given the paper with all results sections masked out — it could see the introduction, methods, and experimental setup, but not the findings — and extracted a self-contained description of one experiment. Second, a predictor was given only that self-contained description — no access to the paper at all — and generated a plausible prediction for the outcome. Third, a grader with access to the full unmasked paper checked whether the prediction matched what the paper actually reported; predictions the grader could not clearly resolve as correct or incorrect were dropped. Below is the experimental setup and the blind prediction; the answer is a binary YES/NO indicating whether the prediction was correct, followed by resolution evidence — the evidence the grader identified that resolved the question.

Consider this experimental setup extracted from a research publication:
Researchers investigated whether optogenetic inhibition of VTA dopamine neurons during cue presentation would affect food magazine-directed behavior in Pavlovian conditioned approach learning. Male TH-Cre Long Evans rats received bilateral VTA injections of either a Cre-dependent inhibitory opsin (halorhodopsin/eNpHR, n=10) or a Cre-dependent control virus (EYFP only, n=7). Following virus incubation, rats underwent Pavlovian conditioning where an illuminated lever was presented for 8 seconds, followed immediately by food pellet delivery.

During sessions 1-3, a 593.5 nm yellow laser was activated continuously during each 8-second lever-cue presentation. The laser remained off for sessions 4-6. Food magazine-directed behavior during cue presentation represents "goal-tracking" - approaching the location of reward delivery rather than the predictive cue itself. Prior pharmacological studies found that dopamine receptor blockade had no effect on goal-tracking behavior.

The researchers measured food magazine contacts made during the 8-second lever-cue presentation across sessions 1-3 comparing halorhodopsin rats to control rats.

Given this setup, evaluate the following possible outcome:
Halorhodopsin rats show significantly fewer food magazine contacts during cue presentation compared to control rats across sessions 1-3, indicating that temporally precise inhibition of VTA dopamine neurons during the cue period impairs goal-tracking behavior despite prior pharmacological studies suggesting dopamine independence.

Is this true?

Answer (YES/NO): NO